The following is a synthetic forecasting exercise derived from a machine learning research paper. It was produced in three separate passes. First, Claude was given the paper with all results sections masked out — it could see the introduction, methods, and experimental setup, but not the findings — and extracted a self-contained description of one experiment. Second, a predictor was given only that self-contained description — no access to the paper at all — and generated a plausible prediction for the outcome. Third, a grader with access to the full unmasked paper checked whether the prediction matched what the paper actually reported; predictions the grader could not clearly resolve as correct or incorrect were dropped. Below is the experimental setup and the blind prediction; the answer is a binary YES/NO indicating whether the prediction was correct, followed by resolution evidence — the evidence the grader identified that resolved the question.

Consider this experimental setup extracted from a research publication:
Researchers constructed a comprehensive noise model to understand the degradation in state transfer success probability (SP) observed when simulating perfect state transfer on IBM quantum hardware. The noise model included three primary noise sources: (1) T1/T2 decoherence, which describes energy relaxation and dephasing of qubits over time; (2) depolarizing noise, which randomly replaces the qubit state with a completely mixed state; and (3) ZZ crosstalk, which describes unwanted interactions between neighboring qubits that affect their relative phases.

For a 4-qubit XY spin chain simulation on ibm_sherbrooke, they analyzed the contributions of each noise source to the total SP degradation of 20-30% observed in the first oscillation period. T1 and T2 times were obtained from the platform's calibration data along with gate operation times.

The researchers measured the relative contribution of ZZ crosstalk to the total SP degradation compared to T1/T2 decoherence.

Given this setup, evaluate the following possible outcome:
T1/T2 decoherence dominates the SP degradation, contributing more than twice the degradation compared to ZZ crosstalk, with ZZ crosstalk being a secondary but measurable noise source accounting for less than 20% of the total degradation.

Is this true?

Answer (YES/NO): YES